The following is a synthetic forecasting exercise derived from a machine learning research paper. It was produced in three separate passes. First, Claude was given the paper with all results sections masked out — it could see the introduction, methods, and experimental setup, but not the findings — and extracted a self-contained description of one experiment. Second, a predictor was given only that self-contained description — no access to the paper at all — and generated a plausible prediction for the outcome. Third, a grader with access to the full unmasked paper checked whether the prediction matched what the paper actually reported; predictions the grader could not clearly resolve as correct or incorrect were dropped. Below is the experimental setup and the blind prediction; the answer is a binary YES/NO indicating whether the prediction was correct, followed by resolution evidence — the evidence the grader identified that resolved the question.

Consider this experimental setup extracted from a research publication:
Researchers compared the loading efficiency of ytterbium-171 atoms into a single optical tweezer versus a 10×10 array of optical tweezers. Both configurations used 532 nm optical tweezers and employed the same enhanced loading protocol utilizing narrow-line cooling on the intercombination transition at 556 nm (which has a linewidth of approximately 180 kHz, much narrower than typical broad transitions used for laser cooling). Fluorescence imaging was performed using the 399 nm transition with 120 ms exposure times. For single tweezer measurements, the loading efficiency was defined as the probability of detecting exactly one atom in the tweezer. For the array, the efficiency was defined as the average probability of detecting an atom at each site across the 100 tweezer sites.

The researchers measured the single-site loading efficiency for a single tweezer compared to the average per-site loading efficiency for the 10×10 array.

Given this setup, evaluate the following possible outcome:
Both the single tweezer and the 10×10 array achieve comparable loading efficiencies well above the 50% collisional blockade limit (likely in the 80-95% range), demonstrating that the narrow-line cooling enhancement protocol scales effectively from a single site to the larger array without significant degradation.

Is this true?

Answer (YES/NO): YES